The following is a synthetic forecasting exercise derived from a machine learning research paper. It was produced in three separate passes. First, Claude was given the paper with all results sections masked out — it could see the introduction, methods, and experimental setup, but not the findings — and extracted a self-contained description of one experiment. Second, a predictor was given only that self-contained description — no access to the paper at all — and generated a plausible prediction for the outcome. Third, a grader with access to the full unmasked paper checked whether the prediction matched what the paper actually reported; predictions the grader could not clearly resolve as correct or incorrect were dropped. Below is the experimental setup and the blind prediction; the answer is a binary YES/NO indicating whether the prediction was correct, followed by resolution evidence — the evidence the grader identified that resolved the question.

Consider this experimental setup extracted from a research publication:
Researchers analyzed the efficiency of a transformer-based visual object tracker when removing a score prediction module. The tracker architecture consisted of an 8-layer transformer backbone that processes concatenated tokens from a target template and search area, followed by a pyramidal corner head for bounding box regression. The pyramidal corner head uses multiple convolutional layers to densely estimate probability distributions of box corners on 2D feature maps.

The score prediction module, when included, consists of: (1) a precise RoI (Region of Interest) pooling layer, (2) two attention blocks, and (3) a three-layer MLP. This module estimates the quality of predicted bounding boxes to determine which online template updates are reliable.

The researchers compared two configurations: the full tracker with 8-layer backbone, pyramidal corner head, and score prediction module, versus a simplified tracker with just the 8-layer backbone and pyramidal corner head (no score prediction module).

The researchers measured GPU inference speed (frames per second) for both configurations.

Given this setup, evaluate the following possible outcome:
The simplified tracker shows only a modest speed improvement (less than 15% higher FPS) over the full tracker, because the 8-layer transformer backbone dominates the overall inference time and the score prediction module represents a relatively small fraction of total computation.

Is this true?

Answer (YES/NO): NO